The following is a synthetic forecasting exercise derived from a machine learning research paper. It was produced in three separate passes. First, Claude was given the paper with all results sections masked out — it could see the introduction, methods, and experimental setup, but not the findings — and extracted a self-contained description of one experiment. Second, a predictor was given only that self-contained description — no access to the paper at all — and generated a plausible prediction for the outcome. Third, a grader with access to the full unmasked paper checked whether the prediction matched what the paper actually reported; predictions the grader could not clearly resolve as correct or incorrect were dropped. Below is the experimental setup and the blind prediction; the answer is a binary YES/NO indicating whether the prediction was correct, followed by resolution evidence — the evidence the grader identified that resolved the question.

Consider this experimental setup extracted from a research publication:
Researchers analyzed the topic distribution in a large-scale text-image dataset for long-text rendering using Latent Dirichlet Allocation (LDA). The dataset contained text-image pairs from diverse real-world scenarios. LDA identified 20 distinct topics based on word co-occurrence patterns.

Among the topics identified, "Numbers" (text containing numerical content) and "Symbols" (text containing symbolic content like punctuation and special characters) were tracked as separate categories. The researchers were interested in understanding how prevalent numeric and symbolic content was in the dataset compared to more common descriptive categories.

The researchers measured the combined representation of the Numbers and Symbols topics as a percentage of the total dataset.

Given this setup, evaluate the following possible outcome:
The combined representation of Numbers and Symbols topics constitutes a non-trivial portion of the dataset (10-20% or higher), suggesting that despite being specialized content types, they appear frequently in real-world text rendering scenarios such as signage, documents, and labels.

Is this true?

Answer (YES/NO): NO